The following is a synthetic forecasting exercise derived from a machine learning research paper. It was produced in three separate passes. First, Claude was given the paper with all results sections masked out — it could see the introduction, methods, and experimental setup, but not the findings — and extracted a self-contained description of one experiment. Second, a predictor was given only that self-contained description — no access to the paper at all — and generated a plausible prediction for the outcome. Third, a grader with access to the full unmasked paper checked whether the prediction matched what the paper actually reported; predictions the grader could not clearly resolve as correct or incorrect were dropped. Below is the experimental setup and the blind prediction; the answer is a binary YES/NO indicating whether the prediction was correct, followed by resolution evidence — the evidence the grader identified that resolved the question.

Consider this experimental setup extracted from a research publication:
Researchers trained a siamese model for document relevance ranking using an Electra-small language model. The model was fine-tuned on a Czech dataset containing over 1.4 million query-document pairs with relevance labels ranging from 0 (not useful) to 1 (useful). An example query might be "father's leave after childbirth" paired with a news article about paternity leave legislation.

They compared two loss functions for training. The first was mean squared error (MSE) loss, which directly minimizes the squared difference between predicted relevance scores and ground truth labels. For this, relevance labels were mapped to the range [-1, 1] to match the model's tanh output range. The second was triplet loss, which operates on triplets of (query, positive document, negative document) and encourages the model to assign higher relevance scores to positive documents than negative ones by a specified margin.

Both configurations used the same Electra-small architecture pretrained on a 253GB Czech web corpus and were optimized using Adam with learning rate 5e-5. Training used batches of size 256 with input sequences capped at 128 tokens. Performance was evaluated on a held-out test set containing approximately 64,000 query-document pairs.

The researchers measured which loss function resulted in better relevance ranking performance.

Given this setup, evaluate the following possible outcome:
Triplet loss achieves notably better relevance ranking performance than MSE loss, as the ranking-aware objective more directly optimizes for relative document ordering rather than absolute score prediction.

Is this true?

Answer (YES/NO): NO